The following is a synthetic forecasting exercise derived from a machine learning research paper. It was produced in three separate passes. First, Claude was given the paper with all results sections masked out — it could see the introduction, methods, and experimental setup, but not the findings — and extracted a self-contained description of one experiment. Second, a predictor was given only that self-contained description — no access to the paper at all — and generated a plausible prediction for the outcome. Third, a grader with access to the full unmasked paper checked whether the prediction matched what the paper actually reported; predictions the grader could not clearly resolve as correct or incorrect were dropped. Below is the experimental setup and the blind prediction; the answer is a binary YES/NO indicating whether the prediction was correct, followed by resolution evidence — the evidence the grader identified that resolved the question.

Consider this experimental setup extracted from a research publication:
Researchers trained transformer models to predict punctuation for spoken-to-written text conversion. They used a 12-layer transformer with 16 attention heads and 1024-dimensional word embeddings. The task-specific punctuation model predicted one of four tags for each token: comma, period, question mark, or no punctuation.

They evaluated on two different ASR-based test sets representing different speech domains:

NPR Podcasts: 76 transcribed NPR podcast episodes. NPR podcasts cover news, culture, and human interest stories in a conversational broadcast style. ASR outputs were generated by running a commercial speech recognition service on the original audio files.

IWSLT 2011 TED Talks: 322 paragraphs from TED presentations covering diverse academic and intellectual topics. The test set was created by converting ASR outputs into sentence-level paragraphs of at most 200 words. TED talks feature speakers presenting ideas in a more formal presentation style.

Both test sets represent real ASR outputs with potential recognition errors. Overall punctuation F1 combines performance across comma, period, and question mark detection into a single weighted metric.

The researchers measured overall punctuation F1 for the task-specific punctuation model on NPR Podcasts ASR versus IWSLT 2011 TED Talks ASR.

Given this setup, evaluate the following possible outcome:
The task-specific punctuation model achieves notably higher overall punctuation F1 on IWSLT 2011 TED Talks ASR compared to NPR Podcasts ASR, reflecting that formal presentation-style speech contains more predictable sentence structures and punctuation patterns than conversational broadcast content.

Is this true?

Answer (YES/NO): NO